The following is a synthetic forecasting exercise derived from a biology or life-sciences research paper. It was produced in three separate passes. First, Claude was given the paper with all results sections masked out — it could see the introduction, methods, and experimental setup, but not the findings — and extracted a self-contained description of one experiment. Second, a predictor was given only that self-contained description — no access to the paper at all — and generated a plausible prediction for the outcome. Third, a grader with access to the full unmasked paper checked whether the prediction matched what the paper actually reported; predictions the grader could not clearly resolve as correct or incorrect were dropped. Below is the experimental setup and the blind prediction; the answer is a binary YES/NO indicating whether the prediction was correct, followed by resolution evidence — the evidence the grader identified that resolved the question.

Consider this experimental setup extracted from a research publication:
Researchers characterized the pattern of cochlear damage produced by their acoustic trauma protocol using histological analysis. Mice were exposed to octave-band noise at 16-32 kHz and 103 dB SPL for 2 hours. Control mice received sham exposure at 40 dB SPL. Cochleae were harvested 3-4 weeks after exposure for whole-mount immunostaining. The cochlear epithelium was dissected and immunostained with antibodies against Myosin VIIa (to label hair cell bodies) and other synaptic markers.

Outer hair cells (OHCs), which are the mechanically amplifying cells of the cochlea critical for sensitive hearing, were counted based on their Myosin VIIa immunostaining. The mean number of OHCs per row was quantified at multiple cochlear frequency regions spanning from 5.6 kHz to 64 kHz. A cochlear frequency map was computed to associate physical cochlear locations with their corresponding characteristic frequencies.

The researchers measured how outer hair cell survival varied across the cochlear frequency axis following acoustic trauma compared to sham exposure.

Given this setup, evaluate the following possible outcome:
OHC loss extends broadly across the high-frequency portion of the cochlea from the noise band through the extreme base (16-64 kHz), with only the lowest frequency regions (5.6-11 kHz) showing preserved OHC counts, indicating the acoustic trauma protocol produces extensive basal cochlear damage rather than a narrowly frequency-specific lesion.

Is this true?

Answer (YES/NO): NO